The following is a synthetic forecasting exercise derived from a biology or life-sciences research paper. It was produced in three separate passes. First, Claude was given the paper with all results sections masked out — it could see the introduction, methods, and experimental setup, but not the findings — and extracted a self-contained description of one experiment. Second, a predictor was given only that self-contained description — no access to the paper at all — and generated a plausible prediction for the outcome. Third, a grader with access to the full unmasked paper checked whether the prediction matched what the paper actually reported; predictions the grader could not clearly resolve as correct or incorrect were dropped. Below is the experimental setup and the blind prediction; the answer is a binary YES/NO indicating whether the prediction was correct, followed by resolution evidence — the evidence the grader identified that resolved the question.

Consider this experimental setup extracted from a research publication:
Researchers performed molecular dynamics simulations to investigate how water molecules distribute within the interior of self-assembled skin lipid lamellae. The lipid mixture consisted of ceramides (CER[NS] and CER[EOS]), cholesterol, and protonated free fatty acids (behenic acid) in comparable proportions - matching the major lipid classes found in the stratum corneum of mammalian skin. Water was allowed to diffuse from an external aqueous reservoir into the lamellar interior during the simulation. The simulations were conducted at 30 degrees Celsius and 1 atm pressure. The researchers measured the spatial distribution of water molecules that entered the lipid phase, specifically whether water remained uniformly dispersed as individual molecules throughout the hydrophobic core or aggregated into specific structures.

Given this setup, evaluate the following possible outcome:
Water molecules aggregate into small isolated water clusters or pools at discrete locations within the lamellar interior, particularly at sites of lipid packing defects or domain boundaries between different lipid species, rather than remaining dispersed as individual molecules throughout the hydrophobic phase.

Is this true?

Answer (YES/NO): NO